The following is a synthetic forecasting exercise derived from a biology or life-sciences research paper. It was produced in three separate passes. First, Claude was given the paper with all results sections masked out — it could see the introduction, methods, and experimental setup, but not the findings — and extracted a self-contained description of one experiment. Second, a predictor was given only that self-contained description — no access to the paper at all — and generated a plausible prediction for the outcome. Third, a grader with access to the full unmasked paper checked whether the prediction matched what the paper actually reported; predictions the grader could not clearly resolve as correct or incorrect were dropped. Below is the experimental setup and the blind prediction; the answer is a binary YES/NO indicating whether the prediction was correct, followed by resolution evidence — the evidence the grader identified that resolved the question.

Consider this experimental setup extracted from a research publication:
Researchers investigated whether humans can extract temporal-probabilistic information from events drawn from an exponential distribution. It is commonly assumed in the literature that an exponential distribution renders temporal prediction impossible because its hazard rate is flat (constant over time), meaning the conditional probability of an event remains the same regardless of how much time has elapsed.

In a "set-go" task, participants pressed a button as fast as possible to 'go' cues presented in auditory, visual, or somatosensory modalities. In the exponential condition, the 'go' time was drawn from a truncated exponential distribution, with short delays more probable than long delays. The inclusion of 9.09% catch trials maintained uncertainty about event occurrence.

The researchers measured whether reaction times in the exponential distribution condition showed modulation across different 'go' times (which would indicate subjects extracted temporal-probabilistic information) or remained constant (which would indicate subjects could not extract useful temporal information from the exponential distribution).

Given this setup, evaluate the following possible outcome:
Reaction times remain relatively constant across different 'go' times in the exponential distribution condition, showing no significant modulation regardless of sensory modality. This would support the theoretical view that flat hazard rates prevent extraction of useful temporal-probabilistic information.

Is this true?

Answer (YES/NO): NO